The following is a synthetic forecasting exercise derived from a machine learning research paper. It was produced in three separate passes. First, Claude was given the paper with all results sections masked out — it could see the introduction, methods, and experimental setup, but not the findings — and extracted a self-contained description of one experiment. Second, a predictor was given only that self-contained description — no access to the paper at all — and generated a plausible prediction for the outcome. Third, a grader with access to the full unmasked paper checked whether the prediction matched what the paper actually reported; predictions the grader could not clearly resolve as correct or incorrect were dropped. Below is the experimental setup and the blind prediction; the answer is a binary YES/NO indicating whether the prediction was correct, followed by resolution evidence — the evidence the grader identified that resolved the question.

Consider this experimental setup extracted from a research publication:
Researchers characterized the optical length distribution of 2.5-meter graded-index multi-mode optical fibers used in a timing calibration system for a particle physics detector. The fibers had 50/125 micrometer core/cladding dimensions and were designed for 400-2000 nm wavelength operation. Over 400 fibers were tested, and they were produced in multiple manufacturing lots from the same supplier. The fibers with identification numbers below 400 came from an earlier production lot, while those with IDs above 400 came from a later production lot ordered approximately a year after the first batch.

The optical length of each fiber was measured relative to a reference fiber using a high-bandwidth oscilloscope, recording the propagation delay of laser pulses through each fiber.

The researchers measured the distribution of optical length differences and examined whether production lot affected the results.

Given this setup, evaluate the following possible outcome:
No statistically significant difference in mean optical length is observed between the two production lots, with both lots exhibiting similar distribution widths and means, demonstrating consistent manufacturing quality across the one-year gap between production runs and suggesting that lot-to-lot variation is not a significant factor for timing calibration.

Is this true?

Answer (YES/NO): NO